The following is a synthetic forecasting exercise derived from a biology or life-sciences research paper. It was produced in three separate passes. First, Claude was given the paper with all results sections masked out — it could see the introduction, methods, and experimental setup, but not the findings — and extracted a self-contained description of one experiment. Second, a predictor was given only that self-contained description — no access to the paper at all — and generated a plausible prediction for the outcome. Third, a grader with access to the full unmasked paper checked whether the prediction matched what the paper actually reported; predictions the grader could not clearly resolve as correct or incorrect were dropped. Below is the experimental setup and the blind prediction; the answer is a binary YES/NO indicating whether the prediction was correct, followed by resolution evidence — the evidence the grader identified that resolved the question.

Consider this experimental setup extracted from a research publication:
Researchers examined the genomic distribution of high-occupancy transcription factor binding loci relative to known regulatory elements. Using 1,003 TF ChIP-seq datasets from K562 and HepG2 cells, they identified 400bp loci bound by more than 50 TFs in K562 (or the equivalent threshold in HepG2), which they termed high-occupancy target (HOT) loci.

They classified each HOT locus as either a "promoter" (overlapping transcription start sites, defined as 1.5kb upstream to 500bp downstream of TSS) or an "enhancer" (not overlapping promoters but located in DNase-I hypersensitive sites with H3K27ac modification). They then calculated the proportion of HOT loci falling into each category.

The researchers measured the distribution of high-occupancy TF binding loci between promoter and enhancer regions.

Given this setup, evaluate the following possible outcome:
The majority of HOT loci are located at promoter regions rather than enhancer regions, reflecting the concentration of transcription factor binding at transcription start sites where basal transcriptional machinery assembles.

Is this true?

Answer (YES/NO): YES